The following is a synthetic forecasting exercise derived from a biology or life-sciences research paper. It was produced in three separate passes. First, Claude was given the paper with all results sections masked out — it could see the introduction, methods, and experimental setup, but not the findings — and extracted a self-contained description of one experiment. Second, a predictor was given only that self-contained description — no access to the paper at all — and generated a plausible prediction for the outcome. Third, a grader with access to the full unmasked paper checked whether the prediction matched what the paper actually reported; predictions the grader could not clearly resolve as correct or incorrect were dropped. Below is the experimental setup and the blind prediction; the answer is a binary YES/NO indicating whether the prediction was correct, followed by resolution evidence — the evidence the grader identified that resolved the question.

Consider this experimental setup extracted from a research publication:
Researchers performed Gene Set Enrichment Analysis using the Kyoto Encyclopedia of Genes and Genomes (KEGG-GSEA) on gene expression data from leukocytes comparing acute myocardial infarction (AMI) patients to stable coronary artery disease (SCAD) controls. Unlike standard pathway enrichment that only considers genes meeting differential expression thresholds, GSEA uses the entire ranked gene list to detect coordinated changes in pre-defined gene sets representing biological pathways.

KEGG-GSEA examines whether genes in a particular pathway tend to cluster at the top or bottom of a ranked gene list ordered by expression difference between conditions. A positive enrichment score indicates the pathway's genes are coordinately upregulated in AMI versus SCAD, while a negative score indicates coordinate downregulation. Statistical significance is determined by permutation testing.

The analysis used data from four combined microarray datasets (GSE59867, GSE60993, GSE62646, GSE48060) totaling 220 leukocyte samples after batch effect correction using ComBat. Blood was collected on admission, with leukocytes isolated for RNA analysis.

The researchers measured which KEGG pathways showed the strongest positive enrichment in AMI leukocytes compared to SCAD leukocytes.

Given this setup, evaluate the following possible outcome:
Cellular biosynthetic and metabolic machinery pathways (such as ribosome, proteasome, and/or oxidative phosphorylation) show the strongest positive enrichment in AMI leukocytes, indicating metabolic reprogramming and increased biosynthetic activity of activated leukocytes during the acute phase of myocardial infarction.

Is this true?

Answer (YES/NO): NO